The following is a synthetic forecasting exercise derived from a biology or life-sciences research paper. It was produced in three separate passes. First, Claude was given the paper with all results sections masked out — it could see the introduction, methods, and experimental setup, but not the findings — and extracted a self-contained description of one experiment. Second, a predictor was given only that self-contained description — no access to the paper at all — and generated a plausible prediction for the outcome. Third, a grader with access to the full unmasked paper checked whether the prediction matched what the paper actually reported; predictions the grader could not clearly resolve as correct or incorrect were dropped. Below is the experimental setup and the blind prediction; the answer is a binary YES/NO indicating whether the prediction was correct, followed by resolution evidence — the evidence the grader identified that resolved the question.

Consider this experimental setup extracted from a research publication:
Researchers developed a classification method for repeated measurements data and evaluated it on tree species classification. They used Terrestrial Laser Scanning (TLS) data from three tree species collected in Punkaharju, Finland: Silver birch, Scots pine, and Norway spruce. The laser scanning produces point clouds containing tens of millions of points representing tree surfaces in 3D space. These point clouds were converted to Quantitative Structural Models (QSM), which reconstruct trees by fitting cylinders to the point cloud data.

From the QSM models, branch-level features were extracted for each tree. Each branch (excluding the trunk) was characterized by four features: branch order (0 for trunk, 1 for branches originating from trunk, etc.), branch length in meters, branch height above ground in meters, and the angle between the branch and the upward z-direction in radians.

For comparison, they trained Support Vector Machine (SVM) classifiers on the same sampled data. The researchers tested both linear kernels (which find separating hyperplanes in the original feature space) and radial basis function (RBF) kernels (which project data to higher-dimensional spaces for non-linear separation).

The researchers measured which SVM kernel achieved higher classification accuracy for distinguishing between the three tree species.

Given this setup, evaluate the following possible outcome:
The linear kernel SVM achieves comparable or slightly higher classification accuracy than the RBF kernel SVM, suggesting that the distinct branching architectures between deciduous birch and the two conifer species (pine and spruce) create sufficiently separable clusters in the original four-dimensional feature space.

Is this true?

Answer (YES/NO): YES